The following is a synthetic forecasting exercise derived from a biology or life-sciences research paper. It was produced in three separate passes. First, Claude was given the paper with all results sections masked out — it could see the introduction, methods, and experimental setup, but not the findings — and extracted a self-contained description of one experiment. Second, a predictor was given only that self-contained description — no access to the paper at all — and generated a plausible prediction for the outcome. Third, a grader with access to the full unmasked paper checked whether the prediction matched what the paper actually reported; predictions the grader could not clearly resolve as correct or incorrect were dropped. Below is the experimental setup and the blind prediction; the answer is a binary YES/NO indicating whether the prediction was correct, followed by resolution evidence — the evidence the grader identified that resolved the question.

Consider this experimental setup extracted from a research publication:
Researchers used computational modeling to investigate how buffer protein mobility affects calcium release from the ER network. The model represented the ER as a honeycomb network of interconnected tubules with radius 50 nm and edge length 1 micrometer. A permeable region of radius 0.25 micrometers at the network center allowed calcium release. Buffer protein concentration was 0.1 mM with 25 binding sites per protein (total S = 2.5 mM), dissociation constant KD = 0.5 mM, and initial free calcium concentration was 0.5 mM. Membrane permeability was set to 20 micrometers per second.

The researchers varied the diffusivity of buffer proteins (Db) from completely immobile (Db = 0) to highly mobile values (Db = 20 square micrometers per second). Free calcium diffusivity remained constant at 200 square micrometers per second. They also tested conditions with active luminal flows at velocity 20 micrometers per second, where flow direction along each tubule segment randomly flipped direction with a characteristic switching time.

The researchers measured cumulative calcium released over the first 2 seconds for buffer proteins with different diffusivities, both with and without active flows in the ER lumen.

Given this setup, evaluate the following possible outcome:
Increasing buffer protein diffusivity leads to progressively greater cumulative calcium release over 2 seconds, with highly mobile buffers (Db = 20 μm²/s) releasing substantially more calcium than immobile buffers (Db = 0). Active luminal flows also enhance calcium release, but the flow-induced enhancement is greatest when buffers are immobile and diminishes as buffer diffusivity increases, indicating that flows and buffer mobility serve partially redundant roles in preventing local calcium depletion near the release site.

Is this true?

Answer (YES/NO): NO